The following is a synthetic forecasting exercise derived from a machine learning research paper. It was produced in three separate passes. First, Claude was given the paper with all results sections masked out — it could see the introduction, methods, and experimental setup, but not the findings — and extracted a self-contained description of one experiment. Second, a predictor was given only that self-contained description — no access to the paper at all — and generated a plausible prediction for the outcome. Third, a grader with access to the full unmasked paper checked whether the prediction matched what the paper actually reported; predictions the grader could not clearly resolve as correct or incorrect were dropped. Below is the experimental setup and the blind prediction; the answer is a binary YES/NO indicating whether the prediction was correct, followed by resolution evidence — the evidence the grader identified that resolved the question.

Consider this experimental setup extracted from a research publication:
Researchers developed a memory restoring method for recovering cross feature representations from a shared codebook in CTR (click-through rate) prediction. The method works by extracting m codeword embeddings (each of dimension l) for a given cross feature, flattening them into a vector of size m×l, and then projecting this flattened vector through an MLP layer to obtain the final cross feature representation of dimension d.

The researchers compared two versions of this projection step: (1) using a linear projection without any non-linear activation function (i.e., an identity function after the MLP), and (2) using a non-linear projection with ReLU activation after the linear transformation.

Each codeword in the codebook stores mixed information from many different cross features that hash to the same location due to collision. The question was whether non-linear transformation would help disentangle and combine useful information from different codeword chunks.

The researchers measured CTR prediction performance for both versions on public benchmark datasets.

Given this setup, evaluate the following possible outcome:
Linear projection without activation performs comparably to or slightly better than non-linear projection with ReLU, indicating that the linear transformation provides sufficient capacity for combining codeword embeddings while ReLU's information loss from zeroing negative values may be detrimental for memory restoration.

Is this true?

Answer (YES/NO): YES